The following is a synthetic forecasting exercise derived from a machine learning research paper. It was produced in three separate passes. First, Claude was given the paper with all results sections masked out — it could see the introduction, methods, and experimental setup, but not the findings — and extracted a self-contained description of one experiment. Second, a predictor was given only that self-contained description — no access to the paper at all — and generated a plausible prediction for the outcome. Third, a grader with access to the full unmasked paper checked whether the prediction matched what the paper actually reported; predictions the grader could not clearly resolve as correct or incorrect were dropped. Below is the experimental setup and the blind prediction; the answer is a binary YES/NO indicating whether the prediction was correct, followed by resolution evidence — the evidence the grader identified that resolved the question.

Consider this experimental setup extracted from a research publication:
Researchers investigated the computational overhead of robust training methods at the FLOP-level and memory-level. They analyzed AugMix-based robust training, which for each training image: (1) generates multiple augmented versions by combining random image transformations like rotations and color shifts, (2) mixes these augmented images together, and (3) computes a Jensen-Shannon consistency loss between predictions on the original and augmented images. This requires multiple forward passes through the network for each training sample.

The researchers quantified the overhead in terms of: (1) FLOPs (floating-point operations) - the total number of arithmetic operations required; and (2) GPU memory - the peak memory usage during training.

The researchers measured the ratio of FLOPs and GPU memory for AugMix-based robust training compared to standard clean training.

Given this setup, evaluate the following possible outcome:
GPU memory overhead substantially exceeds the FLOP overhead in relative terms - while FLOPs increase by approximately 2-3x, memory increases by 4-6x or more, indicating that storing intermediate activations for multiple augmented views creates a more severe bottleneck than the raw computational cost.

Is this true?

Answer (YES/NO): NO